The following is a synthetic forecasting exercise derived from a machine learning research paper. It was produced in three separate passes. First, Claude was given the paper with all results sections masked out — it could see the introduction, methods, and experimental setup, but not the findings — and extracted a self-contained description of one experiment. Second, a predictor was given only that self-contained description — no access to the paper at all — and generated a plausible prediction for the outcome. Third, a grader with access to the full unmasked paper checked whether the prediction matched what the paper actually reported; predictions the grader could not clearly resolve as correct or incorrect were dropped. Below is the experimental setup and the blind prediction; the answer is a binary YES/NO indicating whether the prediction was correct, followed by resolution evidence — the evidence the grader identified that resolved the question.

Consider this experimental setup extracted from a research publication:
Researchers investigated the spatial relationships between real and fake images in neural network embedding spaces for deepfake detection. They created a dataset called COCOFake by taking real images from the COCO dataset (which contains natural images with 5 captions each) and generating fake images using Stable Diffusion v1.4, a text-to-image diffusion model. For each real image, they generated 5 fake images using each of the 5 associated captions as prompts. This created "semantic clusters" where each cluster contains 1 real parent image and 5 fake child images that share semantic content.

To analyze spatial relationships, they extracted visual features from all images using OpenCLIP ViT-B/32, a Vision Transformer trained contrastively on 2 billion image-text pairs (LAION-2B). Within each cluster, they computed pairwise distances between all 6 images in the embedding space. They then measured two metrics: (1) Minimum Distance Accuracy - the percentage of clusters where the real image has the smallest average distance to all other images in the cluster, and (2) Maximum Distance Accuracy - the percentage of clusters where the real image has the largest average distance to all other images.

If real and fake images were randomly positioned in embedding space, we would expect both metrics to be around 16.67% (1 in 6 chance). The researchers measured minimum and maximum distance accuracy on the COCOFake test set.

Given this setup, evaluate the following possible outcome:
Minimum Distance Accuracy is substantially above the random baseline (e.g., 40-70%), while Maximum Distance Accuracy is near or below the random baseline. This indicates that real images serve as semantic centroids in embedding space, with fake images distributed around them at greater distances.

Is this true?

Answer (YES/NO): NO